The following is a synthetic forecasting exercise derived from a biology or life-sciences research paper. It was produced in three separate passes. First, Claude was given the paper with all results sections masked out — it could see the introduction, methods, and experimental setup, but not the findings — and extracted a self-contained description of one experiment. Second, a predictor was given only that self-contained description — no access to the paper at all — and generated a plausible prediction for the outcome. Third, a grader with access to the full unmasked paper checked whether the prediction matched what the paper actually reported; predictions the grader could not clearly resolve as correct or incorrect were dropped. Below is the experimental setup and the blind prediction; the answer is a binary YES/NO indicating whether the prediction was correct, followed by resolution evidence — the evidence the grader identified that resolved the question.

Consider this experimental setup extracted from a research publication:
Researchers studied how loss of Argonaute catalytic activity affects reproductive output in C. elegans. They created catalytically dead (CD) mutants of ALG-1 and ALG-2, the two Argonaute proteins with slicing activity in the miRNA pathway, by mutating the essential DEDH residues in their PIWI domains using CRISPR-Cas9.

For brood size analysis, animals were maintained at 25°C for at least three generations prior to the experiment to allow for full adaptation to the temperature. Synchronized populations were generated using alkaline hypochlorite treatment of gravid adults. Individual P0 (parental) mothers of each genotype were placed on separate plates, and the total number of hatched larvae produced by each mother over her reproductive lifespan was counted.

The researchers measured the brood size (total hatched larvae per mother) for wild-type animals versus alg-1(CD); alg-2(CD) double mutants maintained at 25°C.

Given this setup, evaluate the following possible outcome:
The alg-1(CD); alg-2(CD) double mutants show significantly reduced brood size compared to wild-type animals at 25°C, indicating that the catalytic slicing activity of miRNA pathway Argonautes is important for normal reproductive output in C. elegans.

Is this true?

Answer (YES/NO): YES